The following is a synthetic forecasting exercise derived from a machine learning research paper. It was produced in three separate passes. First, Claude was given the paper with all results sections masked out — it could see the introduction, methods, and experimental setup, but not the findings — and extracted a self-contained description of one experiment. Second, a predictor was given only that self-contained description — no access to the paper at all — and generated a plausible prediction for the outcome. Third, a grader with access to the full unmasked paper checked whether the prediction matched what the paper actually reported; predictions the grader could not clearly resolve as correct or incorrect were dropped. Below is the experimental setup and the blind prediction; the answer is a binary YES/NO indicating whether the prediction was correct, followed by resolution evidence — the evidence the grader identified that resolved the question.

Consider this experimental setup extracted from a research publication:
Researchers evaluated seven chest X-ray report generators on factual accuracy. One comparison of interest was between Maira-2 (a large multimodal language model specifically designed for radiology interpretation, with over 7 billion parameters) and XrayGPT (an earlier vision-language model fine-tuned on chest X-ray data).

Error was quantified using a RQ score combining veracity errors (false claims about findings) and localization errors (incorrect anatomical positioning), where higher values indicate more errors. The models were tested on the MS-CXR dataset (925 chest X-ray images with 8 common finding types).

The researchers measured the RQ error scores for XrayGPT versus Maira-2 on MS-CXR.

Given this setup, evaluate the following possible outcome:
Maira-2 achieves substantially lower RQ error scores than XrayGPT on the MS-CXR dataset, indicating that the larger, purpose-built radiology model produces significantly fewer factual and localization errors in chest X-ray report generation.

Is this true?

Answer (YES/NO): NO